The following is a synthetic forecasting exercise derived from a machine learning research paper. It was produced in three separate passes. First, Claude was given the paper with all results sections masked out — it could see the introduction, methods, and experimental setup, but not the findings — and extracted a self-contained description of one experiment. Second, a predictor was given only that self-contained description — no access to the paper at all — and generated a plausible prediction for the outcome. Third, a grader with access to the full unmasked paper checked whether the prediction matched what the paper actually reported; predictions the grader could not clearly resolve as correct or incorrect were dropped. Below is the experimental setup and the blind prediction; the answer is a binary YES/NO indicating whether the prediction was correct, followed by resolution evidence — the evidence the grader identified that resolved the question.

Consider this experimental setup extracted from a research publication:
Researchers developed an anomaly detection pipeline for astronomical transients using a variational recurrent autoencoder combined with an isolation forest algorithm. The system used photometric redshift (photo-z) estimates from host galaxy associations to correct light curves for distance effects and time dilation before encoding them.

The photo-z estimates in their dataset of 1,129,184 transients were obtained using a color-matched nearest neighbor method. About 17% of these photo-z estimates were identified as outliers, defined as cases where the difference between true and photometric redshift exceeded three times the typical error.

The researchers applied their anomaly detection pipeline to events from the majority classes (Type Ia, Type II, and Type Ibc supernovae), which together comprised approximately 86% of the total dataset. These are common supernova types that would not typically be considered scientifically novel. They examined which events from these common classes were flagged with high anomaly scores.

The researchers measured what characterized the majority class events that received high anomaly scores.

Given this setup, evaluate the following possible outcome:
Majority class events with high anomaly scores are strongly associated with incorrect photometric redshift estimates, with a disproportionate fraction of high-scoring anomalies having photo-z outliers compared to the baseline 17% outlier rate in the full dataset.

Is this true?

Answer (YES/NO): YES